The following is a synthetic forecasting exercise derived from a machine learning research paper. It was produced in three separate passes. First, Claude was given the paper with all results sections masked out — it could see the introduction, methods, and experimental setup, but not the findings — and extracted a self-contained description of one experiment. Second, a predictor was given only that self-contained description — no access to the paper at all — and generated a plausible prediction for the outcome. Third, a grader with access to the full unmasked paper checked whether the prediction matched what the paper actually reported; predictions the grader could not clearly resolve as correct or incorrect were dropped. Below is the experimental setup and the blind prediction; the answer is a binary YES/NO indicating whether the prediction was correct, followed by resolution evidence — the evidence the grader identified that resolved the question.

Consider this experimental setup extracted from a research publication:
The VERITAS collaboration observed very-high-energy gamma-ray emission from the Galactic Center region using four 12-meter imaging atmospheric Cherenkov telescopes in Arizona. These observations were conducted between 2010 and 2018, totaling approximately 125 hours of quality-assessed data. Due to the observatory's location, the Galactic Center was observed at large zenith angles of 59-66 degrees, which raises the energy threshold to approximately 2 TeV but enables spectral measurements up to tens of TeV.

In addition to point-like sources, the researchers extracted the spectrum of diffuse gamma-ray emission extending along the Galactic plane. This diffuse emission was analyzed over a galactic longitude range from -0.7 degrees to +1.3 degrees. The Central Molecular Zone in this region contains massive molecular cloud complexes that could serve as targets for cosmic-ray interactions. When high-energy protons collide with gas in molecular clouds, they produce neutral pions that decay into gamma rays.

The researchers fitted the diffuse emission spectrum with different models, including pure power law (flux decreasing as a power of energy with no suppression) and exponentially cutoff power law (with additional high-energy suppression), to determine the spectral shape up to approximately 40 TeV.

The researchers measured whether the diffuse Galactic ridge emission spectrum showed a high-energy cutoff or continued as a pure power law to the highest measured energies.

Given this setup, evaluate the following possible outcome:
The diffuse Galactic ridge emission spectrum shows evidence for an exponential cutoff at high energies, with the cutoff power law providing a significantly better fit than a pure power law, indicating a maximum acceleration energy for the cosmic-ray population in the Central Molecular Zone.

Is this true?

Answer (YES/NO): NO